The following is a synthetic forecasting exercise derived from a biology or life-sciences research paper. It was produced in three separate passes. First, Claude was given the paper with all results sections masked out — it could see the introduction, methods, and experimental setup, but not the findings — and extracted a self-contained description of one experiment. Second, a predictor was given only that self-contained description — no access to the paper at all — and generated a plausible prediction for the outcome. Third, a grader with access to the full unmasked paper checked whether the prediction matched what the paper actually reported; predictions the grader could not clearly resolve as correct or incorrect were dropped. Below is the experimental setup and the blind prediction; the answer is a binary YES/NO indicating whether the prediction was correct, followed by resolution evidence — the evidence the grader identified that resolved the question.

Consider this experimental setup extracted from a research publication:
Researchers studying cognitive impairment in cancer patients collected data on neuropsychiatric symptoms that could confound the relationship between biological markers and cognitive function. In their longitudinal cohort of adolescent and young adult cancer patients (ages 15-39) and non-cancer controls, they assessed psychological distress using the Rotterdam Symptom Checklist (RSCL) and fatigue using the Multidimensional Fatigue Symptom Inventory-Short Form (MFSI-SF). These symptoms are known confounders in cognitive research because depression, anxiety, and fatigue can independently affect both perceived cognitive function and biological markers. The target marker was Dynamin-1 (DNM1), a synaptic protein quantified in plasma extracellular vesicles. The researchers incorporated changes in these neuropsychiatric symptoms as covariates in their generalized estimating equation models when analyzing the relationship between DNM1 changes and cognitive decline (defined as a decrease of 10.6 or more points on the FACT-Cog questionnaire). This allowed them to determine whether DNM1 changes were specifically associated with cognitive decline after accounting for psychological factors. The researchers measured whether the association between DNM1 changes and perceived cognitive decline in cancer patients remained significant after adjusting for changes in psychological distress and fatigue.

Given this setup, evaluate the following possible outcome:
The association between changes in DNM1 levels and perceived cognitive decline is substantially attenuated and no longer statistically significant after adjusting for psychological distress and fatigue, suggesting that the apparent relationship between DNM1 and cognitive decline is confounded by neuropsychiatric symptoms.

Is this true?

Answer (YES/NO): NO